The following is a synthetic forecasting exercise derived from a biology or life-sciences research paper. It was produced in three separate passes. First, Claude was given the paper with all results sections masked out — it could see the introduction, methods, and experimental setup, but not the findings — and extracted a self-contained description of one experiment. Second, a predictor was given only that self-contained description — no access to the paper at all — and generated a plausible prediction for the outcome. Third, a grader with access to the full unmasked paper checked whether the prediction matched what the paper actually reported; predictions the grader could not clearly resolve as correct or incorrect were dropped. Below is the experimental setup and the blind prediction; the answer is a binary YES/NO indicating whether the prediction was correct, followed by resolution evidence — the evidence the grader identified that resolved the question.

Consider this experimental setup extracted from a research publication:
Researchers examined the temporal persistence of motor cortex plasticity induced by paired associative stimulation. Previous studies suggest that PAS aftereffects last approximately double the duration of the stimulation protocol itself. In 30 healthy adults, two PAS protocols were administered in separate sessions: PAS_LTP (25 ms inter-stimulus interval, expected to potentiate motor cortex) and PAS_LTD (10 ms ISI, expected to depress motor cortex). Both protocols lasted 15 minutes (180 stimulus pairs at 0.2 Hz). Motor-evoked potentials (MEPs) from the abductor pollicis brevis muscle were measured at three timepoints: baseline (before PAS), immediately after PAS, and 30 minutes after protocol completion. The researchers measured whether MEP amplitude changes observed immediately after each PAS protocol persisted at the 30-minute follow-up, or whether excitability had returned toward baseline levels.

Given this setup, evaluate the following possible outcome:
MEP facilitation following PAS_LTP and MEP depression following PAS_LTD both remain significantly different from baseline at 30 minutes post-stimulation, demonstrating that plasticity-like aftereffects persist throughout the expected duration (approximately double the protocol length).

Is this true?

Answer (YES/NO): NO